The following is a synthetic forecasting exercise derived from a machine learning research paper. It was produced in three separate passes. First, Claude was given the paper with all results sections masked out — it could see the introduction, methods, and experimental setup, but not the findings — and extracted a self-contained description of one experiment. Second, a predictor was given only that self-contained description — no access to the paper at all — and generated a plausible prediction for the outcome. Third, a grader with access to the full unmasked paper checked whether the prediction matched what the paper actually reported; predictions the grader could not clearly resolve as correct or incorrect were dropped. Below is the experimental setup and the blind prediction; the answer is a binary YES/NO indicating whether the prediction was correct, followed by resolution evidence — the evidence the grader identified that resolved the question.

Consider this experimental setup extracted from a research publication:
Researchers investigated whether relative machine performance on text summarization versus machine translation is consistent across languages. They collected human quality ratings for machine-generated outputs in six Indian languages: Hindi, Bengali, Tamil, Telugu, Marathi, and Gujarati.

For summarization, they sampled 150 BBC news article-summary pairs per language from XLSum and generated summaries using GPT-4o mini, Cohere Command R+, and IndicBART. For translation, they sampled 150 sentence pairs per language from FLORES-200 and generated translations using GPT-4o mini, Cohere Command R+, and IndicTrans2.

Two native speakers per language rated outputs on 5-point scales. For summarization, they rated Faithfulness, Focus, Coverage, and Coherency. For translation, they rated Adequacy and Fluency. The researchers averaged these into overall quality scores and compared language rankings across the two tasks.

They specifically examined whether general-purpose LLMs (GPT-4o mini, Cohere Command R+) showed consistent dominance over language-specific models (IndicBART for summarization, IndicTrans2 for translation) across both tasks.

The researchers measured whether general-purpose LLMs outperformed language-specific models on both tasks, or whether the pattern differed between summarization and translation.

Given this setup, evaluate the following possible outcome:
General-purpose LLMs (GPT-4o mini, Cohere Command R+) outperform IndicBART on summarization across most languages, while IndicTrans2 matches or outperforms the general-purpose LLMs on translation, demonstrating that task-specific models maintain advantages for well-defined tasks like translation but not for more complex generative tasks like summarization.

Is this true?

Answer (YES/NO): YES